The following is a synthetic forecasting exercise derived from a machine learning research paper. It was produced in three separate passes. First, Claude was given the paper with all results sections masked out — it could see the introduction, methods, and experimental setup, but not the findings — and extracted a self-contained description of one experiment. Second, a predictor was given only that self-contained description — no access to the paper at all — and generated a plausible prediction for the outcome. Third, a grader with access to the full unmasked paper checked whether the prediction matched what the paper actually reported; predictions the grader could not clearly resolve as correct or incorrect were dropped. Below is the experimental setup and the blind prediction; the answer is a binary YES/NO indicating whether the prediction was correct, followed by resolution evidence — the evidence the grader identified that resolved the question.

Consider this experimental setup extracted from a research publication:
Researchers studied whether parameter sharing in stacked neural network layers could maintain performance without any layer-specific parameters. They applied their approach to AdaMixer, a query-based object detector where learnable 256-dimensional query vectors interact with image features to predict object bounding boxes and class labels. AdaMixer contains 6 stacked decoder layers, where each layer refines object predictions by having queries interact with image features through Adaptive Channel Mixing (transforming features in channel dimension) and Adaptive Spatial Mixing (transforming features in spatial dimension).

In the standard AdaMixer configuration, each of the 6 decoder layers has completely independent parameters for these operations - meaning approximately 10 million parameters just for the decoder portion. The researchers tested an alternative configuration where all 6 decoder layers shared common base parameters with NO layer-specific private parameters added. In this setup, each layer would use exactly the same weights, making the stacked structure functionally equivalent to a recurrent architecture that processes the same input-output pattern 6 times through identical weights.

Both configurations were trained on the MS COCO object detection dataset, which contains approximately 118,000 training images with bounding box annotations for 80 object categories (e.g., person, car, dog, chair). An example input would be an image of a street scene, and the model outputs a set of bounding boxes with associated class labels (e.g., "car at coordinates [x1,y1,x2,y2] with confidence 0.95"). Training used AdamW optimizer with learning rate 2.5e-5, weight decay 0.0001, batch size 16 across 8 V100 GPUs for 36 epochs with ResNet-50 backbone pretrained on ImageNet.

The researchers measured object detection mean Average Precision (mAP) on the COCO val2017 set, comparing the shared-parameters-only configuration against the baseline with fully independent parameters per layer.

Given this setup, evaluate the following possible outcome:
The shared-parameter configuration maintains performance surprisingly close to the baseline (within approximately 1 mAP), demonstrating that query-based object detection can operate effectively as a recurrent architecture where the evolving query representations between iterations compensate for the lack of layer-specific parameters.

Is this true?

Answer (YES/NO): NO